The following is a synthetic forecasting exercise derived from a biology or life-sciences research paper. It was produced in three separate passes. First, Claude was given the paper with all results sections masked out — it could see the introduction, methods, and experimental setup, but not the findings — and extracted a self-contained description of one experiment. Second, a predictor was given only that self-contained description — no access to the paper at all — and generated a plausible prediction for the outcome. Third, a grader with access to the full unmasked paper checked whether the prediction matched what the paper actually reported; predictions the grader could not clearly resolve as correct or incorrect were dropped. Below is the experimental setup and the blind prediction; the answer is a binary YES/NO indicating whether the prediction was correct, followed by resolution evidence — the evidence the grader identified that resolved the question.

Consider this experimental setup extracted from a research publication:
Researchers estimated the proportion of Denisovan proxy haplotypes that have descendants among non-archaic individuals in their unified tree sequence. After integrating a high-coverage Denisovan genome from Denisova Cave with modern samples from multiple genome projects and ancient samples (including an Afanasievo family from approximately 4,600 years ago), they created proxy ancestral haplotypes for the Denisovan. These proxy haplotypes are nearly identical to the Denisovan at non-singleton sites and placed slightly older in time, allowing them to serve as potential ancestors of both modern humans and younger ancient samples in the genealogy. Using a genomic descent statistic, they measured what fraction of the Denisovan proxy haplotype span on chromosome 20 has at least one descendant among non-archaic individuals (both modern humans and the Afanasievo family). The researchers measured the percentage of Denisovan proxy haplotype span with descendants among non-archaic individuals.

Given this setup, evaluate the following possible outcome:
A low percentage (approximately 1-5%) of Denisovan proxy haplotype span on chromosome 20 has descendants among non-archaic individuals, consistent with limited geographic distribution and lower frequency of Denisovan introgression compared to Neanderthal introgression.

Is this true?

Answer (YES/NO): NO